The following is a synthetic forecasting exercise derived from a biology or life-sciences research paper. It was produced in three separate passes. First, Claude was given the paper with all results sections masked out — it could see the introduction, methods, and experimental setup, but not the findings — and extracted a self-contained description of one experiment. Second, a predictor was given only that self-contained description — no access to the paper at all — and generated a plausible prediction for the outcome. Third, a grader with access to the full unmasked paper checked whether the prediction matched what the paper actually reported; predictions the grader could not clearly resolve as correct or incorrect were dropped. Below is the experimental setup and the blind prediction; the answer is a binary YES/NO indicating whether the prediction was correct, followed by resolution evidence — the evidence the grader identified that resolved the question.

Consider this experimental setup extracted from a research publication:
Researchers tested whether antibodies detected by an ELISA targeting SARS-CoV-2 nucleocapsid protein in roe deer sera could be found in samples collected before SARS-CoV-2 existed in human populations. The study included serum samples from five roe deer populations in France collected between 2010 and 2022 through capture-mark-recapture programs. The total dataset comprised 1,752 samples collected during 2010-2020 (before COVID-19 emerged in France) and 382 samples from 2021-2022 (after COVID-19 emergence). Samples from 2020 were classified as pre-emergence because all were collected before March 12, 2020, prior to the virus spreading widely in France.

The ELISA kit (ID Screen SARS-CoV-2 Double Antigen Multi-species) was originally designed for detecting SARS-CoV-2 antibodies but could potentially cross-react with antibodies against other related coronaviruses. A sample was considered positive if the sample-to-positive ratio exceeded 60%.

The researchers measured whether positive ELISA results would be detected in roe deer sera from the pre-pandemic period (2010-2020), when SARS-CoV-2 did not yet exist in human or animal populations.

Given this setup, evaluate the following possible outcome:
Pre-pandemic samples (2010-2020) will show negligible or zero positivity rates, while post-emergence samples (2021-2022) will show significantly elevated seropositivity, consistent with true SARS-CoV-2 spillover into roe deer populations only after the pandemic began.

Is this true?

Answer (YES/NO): NO